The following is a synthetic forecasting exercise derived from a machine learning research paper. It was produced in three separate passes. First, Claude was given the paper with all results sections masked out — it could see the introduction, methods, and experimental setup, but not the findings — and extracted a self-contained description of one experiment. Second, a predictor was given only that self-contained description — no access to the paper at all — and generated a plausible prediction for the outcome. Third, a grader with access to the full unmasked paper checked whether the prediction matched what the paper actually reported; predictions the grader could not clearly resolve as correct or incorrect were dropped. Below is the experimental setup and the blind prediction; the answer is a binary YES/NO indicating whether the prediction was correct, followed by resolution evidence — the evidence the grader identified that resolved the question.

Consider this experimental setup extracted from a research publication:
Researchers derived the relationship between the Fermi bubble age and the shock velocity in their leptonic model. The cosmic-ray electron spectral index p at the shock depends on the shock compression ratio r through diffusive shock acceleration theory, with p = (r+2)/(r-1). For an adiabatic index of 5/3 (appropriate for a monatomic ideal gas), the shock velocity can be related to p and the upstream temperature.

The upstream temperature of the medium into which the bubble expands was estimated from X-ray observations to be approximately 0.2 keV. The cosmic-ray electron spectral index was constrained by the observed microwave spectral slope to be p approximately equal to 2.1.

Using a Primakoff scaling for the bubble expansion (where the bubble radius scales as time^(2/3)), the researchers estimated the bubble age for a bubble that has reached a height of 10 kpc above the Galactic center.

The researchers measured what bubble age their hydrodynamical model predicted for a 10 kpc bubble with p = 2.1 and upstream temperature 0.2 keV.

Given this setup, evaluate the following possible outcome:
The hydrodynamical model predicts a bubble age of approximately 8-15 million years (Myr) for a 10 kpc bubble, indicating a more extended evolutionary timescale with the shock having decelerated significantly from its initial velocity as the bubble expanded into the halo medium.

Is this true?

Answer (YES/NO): NO